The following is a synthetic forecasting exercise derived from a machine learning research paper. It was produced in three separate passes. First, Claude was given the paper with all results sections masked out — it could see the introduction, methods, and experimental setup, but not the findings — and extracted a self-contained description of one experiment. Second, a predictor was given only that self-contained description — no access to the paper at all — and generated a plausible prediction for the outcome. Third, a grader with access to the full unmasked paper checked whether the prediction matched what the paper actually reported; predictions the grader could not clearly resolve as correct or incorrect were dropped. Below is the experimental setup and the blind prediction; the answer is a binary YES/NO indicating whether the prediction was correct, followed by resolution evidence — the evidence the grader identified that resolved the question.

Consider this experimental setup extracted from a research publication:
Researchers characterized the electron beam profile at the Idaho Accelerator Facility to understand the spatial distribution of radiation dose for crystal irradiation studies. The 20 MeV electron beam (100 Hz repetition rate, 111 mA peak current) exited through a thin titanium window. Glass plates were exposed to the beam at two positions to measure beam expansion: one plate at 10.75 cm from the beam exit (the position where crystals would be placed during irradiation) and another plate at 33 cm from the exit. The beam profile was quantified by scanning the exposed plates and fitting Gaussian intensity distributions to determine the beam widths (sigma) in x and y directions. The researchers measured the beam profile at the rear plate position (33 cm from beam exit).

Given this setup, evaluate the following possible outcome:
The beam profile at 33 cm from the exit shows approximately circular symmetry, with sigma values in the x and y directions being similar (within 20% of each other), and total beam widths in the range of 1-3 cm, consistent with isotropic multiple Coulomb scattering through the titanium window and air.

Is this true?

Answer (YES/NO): YES